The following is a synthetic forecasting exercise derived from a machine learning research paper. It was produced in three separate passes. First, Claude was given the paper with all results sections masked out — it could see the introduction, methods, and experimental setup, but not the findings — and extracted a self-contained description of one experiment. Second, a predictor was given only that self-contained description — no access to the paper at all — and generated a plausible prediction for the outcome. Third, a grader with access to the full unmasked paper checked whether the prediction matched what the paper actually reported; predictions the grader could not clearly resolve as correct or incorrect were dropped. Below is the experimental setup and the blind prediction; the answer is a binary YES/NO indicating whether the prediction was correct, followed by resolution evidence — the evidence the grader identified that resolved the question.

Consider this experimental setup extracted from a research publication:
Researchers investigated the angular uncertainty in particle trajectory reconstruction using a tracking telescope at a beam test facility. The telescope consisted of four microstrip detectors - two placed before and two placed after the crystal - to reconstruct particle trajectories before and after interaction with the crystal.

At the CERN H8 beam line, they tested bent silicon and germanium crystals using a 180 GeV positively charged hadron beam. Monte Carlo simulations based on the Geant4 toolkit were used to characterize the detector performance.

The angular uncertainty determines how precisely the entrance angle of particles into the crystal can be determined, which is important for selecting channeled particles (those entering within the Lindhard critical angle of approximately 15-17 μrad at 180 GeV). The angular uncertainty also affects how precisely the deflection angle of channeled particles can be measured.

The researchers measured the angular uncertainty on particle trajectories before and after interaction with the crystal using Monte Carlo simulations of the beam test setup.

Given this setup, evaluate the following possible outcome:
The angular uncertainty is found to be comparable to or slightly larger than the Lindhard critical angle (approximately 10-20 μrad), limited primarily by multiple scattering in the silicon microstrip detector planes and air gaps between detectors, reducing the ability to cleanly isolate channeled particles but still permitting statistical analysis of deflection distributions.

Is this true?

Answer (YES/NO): NO